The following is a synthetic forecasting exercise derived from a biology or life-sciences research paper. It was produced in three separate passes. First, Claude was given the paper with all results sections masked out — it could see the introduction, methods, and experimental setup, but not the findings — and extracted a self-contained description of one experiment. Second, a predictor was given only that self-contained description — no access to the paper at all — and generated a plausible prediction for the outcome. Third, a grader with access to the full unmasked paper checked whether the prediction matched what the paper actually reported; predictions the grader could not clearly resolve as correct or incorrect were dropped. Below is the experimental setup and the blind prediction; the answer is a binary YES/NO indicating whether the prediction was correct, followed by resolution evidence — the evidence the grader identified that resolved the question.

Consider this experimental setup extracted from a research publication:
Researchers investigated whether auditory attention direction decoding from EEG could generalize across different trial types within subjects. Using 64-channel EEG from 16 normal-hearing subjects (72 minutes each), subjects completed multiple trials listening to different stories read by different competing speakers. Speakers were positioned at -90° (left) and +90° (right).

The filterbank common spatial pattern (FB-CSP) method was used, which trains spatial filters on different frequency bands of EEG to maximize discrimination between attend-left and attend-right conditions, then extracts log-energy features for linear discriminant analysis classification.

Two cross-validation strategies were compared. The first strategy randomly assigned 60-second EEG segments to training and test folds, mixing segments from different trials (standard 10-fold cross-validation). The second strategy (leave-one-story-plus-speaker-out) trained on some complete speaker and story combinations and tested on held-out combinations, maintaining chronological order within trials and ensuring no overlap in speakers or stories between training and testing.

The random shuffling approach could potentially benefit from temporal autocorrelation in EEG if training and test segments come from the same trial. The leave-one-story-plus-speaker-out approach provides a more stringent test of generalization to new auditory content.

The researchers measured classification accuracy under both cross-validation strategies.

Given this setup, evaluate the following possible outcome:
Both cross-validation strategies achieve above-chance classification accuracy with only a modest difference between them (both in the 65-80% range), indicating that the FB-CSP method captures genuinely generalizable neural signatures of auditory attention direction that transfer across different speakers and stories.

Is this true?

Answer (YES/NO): YES